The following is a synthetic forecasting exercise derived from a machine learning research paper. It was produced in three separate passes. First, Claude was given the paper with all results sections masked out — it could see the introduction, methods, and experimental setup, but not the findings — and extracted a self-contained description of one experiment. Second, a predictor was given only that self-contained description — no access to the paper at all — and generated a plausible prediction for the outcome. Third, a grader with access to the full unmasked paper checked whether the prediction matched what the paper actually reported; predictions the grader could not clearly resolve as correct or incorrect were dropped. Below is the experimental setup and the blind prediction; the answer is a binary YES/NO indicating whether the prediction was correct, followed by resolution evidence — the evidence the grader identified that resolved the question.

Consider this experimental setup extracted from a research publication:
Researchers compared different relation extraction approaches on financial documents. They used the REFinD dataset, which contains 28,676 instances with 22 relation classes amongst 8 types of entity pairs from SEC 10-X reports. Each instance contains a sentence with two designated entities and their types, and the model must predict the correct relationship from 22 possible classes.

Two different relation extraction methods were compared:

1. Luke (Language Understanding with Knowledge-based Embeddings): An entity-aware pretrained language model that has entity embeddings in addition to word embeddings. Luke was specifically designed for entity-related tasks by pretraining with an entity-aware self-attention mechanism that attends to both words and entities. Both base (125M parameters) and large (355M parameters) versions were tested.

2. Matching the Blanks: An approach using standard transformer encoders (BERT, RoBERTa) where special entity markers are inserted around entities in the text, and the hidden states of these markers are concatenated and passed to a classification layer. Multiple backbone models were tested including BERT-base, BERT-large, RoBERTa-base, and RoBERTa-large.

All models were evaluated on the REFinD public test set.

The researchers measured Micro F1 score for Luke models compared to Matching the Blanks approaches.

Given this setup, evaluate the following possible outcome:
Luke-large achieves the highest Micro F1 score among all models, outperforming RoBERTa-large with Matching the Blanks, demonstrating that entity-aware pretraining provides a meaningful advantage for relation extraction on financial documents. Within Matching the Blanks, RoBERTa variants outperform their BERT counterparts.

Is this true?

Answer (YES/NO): NO